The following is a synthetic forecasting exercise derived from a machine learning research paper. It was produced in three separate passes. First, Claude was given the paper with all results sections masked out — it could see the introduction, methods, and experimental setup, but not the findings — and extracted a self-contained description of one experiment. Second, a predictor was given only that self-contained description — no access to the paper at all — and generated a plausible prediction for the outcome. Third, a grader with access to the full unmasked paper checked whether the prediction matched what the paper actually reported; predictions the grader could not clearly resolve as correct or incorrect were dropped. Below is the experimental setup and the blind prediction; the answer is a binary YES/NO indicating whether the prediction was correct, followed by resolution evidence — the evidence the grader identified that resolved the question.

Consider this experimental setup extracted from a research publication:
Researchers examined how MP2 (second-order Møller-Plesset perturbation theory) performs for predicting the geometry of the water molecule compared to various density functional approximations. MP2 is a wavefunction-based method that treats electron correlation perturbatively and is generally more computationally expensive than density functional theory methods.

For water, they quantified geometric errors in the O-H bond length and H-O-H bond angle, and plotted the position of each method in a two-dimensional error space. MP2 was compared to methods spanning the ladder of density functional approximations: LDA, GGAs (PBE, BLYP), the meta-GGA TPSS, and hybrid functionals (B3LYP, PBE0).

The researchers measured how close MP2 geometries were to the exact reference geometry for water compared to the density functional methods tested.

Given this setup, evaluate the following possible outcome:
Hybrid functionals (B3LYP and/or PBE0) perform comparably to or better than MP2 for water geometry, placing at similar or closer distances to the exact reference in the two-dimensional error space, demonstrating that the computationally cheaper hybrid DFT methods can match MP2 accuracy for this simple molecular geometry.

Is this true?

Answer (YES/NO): NO